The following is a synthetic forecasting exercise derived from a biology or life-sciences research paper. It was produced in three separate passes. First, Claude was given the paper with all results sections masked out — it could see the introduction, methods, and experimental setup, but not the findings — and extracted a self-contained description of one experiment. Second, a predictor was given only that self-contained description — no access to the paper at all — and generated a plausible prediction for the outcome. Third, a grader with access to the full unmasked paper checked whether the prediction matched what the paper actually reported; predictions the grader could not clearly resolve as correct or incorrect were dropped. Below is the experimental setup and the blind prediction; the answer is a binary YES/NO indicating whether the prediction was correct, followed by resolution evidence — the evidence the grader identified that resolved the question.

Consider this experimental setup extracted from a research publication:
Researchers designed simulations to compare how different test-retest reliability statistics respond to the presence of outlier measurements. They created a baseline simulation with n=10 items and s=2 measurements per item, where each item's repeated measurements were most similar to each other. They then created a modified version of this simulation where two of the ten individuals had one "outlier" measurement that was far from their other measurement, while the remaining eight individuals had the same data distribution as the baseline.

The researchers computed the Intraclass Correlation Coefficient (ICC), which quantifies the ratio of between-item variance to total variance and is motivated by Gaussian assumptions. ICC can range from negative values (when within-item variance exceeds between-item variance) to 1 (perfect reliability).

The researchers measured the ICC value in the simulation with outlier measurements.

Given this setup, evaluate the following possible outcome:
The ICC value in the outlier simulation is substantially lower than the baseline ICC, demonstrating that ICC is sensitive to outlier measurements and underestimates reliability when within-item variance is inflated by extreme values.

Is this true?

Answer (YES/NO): YES